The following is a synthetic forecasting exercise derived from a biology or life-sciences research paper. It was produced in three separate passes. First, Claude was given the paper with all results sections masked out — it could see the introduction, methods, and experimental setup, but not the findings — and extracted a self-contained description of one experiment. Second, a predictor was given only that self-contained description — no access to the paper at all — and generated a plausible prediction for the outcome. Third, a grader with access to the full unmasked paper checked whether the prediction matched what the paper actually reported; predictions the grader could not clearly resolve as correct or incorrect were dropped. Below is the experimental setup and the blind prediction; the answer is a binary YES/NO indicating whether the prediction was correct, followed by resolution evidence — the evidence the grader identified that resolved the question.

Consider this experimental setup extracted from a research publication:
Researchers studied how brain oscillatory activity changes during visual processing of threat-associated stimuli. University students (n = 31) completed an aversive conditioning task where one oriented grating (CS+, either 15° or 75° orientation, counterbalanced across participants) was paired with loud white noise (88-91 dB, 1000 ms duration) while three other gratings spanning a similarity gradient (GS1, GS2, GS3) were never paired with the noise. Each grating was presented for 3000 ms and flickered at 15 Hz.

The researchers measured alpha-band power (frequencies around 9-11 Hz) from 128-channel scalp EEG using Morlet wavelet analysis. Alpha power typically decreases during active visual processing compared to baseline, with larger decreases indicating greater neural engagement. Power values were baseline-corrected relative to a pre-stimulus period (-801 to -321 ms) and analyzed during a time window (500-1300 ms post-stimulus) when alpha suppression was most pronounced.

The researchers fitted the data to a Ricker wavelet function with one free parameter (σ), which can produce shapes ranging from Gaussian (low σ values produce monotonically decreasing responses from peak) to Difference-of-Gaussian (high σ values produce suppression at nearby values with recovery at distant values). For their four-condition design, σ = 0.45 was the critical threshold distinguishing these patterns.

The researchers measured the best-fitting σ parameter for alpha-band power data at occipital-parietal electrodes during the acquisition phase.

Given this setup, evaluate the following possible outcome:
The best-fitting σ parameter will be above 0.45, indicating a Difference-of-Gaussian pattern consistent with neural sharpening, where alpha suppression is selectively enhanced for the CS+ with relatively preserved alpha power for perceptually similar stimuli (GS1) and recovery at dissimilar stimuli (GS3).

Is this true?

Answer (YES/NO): NO